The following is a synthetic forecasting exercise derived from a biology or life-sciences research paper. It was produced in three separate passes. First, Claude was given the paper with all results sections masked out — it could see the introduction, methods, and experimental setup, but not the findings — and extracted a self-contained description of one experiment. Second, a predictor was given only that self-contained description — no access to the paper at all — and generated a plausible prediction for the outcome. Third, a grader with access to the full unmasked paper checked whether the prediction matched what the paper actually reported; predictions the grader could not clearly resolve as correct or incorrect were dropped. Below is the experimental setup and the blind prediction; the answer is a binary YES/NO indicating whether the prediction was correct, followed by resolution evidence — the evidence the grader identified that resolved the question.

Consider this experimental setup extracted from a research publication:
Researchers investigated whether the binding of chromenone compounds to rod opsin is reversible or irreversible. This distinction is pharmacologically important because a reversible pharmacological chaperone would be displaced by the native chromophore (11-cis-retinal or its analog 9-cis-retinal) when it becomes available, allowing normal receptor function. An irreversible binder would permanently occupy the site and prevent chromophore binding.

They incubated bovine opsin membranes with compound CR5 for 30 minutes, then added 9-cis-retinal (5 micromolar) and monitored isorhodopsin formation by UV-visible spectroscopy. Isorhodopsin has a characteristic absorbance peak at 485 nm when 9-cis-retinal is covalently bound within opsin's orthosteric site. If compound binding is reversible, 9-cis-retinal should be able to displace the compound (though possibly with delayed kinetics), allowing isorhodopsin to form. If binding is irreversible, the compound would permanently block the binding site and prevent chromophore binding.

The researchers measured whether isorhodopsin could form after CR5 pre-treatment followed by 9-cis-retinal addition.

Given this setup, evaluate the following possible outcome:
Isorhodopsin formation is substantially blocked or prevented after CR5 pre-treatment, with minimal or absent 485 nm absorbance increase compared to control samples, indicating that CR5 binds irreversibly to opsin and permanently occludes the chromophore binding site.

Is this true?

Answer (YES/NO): NO